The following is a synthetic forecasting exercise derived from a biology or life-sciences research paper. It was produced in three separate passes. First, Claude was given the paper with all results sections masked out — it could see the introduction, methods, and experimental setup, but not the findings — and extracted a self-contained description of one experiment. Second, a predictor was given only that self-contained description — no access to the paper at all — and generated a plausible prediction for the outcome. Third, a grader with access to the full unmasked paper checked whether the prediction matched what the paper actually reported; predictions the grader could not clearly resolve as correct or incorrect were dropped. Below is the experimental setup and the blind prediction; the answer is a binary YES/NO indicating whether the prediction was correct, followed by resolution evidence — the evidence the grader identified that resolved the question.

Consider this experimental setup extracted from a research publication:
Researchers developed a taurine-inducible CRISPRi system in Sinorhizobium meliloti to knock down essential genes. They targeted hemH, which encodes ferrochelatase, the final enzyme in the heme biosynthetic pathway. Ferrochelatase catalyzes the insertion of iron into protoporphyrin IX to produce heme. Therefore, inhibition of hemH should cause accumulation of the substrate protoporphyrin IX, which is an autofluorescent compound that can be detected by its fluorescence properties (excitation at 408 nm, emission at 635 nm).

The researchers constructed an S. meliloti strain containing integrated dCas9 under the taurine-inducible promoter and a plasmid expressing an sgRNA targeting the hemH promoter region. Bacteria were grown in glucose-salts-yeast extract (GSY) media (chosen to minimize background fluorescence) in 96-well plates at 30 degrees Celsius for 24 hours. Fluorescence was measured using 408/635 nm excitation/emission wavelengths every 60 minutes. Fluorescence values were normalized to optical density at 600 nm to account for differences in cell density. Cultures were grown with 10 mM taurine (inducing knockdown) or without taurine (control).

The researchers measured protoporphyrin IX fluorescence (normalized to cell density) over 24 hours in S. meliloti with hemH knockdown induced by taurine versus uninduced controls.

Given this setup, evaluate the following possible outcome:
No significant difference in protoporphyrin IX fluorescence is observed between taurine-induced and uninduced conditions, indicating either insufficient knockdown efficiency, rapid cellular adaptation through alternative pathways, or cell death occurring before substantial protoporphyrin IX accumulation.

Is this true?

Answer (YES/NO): NO